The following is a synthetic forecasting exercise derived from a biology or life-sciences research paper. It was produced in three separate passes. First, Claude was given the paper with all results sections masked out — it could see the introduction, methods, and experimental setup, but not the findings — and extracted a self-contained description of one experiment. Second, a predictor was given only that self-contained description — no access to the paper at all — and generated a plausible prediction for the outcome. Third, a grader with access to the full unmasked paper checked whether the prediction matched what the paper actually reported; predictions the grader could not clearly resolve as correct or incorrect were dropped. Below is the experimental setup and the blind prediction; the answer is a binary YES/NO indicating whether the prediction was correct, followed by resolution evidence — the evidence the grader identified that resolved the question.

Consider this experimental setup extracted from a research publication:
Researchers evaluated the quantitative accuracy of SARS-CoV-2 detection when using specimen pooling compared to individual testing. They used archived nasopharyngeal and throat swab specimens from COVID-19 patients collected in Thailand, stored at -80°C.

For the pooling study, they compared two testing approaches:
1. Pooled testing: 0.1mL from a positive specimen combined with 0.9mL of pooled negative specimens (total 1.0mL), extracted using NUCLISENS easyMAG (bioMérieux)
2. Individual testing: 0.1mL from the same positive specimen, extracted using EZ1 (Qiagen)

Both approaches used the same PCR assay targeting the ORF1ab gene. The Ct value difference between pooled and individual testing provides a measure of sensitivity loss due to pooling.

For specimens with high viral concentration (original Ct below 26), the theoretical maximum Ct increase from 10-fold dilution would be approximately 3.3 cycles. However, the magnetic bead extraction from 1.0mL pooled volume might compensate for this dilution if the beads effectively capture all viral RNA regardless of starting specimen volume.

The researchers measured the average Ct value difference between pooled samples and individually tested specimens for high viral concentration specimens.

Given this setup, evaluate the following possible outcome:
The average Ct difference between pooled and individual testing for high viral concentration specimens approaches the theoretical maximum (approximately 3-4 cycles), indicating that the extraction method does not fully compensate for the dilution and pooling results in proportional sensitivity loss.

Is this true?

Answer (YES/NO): NO